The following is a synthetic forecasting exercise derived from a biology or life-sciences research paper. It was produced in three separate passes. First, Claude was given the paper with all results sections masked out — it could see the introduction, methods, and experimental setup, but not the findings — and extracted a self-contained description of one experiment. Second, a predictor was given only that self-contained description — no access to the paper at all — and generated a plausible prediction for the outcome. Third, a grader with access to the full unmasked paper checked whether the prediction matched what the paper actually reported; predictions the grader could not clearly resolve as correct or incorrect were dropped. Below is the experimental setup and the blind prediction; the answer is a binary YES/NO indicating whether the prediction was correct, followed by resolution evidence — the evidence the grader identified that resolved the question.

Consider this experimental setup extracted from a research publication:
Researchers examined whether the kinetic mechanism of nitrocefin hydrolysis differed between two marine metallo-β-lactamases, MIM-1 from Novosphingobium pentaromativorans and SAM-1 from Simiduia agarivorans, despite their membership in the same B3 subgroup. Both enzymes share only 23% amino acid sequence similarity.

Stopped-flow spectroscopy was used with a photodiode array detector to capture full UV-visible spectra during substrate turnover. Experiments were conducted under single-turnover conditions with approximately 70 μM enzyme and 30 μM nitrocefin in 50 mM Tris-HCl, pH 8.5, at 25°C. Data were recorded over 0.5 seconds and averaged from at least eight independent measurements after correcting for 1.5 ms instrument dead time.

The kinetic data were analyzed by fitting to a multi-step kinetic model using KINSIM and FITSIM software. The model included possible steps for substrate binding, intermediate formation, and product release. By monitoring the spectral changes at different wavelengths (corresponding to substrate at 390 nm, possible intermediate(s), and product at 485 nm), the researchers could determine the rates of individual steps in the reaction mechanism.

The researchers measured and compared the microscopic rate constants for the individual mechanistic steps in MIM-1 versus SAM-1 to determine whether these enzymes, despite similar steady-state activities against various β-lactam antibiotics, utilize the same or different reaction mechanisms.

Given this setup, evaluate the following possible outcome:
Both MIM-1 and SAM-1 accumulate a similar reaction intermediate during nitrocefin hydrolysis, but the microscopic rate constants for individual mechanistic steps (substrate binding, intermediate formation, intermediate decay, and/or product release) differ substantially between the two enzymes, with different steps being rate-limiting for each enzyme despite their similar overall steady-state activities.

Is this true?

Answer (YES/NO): YES